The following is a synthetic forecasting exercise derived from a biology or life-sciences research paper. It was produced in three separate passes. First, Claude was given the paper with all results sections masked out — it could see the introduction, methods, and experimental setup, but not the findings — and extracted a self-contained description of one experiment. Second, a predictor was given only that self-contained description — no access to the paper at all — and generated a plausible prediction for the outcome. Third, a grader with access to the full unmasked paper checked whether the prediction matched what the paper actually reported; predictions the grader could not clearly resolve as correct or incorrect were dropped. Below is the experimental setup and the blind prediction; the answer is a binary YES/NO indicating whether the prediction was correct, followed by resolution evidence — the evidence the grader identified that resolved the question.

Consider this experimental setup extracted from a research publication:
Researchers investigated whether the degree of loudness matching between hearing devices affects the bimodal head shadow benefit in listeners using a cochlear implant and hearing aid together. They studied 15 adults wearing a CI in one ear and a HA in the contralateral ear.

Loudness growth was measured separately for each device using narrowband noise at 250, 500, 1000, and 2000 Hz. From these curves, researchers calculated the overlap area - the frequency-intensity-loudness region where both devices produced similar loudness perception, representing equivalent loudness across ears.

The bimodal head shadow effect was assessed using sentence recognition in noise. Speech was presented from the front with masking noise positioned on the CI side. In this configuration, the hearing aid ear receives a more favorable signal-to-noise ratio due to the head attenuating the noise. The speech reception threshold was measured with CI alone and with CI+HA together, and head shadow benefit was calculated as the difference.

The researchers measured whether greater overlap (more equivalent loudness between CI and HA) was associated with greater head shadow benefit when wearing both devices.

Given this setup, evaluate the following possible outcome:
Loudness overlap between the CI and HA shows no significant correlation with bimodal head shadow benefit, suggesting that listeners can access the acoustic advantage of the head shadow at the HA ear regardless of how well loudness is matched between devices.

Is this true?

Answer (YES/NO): YES